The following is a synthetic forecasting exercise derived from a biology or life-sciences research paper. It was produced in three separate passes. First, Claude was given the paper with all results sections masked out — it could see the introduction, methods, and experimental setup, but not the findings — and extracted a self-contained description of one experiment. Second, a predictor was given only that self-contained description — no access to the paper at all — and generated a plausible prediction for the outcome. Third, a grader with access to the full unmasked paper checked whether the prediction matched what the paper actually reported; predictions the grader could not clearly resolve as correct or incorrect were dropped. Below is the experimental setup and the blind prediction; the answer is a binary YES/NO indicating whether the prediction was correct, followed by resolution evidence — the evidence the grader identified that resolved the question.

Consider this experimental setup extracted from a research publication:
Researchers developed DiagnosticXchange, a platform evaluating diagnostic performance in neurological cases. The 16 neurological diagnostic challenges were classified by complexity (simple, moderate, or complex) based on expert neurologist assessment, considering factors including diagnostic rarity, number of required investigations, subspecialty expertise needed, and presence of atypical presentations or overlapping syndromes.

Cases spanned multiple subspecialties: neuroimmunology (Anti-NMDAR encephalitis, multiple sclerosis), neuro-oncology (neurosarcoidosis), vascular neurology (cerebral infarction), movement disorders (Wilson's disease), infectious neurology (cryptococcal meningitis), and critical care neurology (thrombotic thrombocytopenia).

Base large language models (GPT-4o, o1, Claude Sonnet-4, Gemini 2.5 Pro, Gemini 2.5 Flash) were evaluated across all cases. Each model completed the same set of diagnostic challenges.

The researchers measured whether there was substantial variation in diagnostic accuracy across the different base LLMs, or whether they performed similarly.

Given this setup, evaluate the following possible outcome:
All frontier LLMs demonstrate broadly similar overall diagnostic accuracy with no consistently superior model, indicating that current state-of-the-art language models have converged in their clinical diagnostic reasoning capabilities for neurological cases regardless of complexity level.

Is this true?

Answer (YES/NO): NO